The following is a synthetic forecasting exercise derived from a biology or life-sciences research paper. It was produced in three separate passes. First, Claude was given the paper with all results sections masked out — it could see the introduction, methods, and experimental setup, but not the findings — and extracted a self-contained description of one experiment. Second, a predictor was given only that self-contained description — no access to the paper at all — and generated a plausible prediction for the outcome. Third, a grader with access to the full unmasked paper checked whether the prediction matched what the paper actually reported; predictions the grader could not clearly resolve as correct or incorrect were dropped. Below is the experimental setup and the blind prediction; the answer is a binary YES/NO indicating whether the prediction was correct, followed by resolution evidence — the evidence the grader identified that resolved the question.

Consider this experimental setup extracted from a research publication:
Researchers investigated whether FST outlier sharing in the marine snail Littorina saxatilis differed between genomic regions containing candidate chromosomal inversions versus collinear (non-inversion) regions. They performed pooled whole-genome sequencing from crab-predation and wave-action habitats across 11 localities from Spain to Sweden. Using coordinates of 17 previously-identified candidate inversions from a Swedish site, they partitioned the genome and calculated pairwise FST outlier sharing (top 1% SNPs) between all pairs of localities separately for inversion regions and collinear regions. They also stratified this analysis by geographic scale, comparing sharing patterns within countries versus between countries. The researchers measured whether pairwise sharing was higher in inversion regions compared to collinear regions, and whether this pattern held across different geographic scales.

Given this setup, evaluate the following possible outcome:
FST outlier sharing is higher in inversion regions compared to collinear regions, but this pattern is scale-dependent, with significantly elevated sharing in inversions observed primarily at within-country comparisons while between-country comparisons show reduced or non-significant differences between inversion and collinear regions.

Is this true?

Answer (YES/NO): NO